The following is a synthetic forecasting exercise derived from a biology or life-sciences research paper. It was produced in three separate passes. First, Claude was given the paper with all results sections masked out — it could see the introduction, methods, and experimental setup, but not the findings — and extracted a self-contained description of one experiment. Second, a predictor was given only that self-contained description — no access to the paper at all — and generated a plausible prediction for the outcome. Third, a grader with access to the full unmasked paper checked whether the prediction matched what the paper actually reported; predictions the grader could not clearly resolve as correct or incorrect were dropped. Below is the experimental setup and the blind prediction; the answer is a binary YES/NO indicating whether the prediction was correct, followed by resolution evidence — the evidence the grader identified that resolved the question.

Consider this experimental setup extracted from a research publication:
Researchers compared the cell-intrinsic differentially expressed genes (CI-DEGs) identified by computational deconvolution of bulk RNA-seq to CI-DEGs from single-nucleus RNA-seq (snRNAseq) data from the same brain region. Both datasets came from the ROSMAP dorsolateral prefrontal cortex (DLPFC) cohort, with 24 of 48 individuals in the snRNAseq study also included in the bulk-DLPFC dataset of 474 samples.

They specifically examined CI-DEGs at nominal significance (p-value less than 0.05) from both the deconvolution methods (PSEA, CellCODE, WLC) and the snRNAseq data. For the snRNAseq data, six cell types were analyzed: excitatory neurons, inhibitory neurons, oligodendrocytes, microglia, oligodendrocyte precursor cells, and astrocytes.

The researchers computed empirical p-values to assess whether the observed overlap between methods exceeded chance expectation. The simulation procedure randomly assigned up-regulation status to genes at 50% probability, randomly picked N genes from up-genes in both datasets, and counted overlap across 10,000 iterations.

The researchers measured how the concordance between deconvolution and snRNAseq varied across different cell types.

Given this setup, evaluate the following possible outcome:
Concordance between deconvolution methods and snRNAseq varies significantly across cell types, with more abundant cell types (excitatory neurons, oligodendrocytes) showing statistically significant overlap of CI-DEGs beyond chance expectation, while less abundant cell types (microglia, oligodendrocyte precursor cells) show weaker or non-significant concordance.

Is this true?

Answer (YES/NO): NO